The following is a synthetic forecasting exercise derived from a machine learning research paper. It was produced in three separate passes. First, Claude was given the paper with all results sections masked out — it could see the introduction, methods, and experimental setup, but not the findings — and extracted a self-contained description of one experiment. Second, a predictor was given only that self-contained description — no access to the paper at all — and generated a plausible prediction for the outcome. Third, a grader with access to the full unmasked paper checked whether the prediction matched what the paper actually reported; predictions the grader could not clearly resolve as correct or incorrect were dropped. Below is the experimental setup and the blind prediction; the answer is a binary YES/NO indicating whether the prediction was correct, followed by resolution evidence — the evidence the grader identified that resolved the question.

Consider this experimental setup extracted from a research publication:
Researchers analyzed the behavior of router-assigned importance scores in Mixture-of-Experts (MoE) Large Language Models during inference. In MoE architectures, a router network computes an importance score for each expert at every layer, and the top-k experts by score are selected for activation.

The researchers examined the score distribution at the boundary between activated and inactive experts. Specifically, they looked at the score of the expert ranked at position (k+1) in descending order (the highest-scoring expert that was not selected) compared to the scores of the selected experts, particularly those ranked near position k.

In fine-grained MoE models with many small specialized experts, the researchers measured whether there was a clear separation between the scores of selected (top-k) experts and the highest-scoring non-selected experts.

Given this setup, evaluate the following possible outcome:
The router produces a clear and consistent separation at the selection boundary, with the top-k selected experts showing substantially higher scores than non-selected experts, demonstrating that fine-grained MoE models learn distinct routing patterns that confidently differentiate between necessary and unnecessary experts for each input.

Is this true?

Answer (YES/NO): NO